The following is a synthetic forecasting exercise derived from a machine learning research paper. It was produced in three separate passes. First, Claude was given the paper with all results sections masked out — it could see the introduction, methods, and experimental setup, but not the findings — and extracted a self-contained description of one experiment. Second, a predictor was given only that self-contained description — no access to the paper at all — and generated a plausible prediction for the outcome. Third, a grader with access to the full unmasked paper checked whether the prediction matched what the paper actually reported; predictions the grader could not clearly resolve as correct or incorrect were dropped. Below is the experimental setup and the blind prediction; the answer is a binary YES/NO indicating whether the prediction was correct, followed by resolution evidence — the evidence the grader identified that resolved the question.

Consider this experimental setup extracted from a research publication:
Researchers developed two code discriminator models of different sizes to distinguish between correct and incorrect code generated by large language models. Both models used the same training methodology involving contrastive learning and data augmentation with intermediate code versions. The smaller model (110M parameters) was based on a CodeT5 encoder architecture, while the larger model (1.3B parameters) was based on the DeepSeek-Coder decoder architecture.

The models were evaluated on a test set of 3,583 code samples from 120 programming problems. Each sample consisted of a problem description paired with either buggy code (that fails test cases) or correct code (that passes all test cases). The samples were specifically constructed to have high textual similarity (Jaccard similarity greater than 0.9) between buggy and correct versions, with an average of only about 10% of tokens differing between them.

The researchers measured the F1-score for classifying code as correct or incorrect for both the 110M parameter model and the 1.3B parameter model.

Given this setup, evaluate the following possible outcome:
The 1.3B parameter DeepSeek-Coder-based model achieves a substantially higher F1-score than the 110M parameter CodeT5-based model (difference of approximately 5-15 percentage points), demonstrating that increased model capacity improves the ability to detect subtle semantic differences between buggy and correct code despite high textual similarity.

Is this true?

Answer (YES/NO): NO